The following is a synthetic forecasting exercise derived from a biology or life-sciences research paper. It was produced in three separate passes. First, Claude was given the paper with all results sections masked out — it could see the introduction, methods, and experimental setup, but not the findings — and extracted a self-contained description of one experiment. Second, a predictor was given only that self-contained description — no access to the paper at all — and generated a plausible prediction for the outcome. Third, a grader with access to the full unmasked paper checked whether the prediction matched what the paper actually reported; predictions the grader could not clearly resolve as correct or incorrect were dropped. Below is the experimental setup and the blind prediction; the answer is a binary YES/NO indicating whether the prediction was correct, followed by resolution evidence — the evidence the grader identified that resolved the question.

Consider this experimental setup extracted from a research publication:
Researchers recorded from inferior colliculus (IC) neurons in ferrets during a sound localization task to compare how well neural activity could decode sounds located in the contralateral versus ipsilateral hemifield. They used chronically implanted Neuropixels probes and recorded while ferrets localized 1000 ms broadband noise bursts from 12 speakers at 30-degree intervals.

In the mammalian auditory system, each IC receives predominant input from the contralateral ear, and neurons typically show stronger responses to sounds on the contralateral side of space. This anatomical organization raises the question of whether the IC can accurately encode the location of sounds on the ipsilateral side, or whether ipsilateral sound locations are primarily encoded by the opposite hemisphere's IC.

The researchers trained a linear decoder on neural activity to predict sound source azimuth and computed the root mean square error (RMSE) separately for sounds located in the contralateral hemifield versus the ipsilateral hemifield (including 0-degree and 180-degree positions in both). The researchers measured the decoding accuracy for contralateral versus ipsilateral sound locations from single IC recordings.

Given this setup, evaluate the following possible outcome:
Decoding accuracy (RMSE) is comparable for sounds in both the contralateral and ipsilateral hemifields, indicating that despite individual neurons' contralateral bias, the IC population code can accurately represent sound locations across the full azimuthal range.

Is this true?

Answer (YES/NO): YES